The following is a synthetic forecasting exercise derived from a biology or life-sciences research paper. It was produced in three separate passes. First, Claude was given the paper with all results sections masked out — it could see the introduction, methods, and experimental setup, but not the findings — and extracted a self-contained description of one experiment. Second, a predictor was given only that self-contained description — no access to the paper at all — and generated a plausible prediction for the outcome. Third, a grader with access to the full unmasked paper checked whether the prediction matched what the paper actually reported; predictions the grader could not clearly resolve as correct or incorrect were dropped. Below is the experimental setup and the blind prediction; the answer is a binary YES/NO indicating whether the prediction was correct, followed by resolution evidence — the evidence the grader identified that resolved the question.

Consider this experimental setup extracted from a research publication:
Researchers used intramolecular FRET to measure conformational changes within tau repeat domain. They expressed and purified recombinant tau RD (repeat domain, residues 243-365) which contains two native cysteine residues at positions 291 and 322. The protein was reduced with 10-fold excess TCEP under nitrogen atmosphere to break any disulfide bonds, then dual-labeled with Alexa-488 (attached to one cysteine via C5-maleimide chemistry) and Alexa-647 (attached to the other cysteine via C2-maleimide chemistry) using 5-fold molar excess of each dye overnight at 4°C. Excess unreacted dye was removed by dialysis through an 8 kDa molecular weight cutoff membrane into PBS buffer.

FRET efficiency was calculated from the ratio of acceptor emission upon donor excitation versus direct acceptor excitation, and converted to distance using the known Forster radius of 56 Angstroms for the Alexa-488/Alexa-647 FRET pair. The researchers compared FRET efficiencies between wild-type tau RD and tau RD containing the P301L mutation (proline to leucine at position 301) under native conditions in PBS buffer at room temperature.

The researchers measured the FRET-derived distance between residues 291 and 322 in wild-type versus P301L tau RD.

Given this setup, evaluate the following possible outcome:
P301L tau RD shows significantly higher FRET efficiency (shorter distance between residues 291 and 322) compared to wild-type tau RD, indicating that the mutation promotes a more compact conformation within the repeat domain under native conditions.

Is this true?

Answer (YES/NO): NO